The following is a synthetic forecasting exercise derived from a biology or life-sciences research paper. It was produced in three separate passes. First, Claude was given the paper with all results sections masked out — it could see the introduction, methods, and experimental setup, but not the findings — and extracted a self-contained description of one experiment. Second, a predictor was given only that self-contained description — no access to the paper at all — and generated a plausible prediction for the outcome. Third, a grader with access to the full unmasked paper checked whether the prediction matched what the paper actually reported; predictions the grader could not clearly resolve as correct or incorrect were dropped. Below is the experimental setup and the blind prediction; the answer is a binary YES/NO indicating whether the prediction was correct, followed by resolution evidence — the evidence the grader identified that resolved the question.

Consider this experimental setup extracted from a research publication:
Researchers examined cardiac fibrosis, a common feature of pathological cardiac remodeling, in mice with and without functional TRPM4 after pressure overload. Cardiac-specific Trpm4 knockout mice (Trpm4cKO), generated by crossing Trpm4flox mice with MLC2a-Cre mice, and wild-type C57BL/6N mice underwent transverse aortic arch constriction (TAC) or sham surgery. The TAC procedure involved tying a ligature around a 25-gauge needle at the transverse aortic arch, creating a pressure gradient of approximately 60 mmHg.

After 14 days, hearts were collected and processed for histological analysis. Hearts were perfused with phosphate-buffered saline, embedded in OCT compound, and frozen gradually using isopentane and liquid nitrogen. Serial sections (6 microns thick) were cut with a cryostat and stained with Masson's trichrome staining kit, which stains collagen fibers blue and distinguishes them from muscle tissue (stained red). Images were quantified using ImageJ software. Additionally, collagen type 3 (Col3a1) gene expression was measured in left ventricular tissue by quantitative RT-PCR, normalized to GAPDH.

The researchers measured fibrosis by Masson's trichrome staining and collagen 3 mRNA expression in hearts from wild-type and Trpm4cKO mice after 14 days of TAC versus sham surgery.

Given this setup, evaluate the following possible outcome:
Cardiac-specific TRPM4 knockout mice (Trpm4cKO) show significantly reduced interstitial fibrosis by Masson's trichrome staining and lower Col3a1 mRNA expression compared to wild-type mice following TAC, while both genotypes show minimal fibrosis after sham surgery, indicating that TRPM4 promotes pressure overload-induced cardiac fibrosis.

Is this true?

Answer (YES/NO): YES